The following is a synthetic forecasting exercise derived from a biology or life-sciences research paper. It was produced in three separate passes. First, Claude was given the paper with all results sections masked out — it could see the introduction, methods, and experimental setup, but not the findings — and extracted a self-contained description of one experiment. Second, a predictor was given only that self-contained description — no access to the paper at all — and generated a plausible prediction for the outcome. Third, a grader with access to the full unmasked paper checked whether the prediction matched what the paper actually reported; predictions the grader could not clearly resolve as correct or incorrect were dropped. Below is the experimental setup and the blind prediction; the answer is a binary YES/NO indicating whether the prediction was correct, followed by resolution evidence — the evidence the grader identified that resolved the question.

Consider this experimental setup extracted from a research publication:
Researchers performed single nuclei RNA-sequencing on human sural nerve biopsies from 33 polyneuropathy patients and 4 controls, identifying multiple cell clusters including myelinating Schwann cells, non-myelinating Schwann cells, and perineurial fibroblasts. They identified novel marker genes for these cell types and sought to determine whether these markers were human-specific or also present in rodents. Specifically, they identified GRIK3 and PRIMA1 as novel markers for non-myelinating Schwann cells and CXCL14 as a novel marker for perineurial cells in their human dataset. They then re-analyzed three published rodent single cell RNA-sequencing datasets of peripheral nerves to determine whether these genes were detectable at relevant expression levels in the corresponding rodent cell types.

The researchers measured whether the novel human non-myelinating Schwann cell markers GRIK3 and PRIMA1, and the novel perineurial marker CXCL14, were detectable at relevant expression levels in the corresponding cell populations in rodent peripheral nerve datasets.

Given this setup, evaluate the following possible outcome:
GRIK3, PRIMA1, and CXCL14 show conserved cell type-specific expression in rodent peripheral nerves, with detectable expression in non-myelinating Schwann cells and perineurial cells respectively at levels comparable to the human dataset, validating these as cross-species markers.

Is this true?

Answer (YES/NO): NO